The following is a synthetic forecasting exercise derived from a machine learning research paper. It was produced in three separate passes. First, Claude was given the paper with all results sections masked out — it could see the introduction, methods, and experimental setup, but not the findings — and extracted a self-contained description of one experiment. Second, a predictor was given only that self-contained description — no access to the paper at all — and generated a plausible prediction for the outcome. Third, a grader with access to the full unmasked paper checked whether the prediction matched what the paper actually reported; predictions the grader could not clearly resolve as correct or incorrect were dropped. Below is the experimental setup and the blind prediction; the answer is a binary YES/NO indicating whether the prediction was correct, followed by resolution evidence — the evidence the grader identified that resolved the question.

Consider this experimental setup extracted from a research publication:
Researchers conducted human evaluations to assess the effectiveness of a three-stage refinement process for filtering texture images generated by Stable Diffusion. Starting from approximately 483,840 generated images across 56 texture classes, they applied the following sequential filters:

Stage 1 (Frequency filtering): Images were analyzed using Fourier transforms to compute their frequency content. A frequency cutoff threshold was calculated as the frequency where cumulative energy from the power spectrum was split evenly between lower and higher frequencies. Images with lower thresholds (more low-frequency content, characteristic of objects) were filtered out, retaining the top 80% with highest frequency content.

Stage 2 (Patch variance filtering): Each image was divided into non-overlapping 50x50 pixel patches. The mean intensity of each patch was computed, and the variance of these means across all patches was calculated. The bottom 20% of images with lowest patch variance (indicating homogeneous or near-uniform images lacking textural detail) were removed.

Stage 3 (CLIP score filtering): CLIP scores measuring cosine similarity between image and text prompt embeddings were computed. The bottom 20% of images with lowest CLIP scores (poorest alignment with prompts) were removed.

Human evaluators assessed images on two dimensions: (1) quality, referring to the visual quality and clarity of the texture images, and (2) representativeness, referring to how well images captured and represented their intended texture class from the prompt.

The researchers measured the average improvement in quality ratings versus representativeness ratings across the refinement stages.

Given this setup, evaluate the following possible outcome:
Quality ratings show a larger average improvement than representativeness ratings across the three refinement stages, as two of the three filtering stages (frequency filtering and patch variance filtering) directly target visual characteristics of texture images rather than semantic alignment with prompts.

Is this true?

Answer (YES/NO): NO